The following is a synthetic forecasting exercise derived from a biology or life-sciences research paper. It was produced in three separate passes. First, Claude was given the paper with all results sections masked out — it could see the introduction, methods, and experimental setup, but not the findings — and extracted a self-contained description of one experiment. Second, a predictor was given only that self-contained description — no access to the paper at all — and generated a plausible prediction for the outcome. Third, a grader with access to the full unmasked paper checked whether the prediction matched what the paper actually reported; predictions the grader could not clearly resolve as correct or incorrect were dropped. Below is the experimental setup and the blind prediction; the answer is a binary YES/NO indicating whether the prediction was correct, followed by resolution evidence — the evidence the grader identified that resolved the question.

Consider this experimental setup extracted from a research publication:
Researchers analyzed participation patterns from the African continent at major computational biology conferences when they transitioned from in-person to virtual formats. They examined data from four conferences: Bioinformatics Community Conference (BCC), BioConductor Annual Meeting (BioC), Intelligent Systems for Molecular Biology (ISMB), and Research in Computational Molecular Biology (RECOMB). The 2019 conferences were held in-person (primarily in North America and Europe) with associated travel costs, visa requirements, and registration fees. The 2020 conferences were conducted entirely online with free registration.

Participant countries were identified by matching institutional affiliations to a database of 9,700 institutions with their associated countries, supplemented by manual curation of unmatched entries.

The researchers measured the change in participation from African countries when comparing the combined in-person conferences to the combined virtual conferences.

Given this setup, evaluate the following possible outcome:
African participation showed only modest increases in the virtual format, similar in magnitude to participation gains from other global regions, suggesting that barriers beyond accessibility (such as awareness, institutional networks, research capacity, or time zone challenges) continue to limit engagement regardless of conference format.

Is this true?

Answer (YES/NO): NO